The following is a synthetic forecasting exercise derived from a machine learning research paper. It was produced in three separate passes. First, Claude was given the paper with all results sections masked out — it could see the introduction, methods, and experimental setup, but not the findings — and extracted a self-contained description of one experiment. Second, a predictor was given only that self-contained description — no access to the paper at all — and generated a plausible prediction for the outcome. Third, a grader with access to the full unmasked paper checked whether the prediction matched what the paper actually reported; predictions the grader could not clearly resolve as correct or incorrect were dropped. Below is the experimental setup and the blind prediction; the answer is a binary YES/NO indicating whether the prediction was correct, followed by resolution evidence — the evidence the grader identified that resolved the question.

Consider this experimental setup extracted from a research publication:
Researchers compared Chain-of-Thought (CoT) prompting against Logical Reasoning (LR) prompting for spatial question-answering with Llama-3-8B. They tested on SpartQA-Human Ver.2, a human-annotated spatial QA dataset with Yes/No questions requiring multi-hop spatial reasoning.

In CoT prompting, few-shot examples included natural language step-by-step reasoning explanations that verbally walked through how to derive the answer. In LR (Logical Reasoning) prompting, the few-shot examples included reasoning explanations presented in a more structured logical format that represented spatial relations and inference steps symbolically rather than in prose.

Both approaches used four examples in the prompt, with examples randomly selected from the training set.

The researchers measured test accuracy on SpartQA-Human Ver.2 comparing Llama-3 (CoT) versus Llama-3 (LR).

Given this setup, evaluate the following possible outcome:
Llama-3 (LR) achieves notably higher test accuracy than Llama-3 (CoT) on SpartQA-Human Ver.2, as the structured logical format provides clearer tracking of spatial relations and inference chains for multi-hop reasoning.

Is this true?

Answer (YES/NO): NO